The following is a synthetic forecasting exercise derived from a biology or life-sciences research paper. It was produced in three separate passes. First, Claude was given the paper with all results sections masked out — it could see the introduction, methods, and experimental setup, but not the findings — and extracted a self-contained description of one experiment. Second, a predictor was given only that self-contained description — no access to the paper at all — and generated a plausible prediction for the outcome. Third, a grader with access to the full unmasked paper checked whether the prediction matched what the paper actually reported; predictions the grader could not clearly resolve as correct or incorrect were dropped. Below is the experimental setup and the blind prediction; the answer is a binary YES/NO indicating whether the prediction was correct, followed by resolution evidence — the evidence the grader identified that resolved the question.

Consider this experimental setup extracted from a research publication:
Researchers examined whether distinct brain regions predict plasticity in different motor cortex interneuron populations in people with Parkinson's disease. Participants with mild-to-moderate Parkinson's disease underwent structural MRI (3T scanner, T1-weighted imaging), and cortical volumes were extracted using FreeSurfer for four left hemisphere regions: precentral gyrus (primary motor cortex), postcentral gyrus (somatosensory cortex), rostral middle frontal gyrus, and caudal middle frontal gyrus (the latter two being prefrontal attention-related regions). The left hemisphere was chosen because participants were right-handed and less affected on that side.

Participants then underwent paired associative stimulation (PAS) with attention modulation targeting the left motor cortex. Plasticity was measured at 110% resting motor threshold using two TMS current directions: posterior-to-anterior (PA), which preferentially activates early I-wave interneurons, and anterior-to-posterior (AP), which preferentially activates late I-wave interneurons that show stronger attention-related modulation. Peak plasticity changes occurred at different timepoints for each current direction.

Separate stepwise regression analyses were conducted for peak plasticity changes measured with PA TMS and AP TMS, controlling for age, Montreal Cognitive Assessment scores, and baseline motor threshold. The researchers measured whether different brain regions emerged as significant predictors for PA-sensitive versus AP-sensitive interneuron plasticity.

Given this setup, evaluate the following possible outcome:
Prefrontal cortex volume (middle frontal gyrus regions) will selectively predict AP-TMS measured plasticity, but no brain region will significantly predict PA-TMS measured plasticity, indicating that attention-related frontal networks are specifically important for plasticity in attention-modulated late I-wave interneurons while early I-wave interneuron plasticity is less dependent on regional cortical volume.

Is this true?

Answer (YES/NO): NO